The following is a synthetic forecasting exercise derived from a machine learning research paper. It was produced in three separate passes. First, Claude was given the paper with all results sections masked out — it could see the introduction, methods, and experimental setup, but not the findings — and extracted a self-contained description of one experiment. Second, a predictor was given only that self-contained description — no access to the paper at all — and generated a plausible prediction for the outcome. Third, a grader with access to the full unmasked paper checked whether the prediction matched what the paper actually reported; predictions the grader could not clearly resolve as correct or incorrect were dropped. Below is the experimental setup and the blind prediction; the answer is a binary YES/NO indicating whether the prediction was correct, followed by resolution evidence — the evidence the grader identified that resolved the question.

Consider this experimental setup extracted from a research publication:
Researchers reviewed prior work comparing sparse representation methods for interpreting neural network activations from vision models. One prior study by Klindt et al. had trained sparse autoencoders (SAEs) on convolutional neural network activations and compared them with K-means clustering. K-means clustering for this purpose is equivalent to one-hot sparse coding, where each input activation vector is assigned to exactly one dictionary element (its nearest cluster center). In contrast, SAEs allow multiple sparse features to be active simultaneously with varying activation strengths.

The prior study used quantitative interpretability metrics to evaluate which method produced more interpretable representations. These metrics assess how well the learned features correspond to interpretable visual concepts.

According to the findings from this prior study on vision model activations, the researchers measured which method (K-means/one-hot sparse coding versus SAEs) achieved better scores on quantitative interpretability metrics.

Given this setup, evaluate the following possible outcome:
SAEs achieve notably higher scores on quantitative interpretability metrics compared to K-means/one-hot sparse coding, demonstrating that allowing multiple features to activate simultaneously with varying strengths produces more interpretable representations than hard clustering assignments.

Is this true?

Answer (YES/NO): NO